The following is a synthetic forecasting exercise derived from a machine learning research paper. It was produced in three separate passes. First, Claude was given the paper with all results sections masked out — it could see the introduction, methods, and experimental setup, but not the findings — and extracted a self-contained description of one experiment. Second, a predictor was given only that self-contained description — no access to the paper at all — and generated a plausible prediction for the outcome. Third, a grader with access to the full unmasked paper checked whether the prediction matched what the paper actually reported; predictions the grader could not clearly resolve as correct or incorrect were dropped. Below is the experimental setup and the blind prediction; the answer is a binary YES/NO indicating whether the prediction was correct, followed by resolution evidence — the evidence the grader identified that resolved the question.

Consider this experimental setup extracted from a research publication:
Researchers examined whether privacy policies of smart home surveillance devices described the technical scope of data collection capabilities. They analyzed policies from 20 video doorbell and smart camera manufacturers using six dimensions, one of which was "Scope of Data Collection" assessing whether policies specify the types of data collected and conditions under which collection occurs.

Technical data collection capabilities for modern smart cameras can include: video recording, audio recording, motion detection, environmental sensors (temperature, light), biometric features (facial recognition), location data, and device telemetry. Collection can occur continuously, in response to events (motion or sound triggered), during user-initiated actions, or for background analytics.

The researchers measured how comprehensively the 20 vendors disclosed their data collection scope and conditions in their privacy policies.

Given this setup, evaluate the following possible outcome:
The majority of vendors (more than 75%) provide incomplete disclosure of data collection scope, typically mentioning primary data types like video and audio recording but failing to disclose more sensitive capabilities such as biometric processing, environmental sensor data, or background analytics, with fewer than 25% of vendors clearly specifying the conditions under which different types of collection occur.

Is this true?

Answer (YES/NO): NO